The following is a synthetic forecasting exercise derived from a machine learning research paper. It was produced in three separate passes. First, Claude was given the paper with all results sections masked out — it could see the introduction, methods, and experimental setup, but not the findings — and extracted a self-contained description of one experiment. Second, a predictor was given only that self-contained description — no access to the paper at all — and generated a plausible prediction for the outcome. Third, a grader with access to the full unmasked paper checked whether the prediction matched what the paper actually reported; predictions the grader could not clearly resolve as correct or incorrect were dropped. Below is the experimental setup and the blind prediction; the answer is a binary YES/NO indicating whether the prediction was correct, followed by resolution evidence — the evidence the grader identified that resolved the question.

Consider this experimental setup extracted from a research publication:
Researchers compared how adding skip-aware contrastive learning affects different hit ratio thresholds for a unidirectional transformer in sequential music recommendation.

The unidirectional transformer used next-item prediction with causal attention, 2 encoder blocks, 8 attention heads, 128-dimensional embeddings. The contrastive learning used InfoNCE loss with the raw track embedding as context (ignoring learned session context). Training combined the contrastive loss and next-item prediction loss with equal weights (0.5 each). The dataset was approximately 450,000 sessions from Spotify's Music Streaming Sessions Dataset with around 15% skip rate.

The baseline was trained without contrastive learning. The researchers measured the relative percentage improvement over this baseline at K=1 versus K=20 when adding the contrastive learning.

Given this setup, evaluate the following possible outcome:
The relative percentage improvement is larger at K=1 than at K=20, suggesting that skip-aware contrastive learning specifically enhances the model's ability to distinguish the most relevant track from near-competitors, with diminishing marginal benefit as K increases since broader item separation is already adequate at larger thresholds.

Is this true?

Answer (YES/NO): YES